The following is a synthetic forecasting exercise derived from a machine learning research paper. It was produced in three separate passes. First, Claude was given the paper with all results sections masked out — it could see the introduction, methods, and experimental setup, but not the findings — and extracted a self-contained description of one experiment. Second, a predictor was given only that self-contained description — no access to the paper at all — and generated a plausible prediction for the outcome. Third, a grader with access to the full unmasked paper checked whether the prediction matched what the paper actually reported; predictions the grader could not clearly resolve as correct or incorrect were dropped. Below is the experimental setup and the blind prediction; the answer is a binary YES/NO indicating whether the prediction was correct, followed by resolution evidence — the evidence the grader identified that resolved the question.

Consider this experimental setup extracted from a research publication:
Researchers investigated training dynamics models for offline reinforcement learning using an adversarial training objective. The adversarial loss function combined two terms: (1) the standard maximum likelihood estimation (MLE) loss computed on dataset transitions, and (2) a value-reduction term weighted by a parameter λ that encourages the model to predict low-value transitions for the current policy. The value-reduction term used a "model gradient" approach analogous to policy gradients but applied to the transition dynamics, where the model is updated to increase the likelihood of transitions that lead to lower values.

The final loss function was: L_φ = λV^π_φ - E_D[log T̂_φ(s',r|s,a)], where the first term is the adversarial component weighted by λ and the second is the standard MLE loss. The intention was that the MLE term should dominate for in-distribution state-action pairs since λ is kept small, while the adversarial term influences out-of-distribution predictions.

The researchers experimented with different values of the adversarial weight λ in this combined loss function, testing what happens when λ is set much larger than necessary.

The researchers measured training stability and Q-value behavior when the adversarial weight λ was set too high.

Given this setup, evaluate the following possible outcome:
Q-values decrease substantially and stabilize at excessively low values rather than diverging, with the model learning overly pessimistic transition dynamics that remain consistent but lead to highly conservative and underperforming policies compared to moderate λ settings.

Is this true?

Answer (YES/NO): NO